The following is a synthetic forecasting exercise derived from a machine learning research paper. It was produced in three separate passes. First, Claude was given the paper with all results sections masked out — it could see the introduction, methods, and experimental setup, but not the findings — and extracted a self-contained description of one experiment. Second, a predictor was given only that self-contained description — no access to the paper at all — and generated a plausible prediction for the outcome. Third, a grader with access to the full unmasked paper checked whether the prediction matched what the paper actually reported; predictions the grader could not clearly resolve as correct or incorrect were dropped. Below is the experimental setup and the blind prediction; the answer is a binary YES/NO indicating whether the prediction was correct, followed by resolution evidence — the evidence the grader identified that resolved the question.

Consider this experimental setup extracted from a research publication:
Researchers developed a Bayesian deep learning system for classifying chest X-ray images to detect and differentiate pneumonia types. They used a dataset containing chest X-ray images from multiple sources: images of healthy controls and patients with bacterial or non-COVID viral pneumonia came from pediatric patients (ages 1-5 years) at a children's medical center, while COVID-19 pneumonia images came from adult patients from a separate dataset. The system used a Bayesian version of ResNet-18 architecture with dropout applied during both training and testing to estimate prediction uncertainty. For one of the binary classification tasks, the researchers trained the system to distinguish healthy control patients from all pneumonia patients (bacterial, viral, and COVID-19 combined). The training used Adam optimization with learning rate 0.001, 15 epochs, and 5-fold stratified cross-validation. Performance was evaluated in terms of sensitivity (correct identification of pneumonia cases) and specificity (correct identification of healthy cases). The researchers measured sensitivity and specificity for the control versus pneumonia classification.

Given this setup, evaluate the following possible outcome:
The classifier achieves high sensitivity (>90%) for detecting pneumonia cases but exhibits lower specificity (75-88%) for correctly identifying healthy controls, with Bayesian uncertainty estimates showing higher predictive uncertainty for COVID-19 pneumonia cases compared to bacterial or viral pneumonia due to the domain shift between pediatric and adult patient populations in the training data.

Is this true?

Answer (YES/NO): NO